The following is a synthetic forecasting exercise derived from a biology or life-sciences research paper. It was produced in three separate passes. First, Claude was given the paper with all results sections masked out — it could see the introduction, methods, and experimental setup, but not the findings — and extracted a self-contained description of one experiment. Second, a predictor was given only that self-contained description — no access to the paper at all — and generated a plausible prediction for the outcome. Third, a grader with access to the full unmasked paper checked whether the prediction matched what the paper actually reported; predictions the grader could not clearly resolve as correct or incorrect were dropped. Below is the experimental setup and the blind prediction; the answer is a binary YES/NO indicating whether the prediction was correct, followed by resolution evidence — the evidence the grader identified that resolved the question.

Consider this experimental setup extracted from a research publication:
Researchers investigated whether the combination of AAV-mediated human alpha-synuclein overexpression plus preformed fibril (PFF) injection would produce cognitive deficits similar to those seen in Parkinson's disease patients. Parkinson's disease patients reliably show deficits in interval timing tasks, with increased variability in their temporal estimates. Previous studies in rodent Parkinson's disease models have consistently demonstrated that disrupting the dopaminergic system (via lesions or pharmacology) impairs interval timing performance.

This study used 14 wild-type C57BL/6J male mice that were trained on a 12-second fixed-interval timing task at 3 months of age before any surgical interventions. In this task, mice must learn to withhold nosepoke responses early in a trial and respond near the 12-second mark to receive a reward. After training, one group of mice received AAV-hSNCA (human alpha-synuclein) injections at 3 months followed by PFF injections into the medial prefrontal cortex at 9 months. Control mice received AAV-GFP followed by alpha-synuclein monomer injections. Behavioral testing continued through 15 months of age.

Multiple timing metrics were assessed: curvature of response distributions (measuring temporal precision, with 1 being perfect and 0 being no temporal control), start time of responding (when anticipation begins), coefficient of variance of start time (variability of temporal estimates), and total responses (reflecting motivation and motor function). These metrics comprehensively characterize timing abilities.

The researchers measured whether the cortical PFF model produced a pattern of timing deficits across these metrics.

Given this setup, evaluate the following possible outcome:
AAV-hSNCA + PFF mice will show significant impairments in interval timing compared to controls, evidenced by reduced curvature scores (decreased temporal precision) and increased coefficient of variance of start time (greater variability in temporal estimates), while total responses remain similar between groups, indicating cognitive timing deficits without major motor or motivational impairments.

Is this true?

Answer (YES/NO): NO